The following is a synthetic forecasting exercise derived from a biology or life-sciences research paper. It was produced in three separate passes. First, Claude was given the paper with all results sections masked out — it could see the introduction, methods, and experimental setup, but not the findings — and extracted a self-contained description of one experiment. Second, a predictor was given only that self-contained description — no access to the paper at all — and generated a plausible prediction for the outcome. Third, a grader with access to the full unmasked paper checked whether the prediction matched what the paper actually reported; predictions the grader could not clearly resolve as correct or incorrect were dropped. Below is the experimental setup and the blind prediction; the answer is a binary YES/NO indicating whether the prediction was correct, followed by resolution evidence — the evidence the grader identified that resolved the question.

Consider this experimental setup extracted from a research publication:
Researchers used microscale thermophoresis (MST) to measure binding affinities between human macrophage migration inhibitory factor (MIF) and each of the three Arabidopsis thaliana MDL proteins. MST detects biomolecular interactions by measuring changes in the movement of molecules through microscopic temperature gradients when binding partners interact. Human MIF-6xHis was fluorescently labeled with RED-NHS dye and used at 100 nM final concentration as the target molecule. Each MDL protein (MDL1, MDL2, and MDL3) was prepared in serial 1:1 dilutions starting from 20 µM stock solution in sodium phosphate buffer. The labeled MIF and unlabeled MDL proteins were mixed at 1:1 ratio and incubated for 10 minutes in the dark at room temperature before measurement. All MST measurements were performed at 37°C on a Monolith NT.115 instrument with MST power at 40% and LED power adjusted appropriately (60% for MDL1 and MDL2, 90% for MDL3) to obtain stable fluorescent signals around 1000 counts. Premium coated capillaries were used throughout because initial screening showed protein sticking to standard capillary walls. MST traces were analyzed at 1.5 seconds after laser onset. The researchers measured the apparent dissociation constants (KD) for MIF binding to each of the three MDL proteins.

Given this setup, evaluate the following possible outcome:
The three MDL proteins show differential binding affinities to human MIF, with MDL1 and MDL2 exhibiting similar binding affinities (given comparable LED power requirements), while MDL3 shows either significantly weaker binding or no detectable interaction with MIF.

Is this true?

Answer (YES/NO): NO